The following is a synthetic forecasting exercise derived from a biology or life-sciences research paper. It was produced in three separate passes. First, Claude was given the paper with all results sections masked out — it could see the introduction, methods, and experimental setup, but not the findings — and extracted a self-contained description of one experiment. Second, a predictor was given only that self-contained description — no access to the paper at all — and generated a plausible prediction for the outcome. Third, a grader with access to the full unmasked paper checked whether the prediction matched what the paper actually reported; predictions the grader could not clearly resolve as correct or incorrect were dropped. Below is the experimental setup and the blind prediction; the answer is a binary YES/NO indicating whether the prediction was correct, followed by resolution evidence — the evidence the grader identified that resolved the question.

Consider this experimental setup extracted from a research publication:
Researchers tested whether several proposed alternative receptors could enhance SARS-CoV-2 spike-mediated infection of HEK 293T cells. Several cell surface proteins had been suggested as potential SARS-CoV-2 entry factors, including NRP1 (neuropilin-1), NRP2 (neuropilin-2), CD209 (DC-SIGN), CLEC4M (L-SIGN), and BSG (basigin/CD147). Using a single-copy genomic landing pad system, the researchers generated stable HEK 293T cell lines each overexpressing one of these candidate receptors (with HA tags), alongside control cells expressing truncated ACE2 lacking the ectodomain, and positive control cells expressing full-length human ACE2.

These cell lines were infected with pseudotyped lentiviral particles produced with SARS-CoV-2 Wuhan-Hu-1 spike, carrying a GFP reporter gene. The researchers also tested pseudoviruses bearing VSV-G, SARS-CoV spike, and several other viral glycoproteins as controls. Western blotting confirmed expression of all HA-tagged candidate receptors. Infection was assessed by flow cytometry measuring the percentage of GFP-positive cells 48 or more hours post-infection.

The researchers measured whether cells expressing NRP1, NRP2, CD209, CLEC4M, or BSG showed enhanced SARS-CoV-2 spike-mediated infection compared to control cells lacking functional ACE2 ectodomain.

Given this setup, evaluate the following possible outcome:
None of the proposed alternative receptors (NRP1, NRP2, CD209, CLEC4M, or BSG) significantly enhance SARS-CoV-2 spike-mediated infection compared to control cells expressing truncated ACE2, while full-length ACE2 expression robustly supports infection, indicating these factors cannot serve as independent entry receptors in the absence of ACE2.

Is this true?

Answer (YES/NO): NO